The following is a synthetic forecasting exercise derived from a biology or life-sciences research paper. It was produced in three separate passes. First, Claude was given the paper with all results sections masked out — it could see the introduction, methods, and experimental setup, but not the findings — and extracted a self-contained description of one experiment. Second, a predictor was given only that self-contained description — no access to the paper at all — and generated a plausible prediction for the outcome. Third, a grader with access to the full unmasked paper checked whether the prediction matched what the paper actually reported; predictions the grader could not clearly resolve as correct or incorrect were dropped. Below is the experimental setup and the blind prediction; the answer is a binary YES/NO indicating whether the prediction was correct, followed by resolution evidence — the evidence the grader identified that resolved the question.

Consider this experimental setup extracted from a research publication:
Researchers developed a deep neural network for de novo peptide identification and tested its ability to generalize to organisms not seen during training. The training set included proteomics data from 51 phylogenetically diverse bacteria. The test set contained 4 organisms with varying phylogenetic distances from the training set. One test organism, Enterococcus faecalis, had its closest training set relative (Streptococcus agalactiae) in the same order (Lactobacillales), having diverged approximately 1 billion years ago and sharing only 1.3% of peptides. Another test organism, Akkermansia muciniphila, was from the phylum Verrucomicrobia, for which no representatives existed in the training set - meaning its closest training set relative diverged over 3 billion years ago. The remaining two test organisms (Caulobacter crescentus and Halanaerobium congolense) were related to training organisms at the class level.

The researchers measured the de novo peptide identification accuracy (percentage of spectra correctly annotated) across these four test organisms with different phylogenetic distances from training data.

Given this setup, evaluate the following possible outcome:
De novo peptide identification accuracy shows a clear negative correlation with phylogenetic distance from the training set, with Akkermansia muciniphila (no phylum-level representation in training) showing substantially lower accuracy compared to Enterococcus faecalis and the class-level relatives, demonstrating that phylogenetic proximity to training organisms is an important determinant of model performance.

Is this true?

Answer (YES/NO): NO